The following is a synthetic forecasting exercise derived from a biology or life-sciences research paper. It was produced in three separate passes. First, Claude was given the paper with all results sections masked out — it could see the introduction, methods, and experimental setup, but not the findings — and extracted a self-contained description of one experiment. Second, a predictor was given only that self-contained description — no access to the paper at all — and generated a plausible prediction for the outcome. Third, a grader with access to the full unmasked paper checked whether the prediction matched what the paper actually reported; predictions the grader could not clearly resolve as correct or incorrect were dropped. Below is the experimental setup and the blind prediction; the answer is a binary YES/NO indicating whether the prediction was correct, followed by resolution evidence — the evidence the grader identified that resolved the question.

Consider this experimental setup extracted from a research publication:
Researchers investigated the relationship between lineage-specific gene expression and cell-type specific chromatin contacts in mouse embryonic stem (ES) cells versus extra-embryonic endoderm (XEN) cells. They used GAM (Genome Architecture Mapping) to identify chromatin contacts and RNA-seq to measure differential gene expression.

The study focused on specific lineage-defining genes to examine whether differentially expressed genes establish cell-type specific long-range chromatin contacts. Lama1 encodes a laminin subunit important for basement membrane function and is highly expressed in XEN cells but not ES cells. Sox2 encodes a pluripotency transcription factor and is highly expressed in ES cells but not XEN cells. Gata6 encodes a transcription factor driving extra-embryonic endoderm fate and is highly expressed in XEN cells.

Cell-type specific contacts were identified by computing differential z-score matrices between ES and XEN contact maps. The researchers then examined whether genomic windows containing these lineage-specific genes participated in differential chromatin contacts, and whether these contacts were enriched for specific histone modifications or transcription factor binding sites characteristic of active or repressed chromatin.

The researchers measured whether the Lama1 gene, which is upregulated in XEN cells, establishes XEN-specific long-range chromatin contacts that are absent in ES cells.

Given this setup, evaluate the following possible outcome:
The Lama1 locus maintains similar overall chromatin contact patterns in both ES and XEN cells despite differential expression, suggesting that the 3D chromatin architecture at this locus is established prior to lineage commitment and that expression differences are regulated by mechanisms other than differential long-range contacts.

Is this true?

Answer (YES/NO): NO